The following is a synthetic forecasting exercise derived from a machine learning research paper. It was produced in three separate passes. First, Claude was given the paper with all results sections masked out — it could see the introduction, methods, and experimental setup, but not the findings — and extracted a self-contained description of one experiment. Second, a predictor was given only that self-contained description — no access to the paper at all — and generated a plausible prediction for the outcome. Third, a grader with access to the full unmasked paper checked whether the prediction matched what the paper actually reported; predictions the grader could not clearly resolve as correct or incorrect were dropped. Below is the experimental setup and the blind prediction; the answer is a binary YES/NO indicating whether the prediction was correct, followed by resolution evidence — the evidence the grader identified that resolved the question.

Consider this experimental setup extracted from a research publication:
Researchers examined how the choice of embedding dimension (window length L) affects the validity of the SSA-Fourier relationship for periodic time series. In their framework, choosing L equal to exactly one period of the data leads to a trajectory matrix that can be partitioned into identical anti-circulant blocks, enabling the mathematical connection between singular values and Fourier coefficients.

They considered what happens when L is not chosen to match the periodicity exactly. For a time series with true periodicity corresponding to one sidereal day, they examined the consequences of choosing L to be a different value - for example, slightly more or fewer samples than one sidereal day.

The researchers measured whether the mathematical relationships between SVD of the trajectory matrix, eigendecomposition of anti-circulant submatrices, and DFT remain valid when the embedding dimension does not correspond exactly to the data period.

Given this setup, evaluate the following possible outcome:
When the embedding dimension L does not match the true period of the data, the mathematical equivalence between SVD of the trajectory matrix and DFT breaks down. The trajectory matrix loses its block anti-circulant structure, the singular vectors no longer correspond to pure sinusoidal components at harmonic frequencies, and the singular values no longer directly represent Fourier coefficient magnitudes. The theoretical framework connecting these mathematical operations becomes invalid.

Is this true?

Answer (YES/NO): YES